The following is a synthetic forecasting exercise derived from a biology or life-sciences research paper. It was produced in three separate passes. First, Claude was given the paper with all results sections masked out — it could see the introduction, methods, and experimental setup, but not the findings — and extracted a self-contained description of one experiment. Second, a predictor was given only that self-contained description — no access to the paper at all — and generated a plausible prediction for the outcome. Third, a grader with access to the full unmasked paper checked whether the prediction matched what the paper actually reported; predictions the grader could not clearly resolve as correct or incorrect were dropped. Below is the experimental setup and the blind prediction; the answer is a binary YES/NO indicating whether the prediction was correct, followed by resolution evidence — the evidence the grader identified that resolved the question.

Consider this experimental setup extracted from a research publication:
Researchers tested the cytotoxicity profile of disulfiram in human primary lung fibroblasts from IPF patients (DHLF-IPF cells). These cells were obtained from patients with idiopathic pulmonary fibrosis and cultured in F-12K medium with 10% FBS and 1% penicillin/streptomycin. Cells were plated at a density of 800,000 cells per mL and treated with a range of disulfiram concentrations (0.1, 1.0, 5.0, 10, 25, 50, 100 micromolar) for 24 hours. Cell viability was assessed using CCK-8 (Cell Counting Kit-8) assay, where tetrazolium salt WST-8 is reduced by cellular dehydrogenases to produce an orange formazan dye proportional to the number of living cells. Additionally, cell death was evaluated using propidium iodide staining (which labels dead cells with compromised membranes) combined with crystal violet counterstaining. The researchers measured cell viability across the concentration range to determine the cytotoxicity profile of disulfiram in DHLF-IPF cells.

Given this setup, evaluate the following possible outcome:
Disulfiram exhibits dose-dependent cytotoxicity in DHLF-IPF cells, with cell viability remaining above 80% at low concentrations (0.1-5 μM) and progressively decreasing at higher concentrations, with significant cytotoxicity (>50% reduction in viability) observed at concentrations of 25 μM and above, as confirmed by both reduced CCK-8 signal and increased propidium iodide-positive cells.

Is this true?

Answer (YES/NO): NO